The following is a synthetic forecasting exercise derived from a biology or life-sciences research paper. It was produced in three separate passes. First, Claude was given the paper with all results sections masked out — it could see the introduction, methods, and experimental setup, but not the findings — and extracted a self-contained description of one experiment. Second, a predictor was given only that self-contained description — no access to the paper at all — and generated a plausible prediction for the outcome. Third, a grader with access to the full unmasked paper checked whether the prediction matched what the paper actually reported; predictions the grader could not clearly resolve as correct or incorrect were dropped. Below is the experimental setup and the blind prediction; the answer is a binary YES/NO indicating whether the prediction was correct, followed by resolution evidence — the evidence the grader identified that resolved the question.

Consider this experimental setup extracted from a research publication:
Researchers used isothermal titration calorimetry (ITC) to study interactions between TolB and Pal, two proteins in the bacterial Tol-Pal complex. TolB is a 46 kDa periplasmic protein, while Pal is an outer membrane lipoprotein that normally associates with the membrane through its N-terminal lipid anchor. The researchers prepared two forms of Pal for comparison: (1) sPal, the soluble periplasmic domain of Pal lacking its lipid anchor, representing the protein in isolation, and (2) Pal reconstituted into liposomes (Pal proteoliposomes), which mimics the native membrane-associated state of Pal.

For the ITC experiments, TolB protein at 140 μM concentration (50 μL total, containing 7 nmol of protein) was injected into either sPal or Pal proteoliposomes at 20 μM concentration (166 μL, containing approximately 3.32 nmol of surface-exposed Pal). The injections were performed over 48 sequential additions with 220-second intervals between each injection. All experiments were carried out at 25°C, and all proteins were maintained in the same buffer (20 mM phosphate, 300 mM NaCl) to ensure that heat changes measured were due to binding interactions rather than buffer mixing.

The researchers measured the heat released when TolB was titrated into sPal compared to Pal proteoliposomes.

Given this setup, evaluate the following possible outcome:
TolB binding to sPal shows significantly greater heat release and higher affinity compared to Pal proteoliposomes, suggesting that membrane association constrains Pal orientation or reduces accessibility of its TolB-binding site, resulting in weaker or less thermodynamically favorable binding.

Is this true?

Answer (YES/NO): YES